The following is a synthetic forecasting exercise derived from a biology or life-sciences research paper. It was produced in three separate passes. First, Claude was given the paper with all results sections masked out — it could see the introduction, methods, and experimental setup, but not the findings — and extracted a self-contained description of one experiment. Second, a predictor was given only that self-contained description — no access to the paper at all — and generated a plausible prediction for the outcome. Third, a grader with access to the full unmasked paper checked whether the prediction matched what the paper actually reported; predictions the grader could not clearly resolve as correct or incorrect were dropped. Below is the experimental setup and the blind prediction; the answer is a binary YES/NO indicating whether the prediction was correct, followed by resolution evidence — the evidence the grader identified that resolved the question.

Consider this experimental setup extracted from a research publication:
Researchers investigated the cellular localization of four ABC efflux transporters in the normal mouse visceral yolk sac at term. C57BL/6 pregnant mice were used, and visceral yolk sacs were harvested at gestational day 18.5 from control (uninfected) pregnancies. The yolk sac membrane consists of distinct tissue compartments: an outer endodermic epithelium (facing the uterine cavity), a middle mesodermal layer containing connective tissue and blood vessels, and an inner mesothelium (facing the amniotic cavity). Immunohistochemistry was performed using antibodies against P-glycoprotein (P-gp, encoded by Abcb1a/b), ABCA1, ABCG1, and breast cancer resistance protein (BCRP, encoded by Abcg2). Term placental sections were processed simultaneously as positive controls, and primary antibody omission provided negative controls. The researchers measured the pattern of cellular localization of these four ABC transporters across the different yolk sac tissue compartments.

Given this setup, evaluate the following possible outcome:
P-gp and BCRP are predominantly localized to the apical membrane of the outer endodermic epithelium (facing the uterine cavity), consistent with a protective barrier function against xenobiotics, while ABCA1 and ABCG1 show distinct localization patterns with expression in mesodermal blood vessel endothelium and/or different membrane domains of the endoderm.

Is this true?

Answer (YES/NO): NO